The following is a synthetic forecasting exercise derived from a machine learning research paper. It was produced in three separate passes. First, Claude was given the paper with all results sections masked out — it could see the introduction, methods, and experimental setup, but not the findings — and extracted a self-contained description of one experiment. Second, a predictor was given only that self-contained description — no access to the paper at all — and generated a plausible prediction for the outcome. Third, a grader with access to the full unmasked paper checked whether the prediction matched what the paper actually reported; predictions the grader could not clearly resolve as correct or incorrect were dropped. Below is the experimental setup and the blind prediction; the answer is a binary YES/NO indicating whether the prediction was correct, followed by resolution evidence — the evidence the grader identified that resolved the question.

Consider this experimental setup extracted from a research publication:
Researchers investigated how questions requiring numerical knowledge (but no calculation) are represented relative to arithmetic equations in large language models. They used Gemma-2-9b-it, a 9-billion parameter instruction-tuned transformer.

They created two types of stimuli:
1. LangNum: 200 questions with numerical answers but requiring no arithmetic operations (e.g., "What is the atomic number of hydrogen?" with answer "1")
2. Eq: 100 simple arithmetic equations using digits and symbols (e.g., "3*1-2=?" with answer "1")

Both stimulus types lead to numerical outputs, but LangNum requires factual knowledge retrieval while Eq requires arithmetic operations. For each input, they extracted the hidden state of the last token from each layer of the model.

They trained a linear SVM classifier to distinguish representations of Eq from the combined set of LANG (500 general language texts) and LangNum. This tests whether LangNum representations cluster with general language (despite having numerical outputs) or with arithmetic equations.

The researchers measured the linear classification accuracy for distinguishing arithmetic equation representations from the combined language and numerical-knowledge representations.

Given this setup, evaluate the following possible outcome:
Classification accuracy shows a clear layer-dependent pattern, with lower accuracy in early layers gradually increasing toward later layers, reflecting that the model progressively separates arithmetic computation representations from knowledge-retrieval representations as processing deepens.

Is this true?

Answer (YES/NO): NO